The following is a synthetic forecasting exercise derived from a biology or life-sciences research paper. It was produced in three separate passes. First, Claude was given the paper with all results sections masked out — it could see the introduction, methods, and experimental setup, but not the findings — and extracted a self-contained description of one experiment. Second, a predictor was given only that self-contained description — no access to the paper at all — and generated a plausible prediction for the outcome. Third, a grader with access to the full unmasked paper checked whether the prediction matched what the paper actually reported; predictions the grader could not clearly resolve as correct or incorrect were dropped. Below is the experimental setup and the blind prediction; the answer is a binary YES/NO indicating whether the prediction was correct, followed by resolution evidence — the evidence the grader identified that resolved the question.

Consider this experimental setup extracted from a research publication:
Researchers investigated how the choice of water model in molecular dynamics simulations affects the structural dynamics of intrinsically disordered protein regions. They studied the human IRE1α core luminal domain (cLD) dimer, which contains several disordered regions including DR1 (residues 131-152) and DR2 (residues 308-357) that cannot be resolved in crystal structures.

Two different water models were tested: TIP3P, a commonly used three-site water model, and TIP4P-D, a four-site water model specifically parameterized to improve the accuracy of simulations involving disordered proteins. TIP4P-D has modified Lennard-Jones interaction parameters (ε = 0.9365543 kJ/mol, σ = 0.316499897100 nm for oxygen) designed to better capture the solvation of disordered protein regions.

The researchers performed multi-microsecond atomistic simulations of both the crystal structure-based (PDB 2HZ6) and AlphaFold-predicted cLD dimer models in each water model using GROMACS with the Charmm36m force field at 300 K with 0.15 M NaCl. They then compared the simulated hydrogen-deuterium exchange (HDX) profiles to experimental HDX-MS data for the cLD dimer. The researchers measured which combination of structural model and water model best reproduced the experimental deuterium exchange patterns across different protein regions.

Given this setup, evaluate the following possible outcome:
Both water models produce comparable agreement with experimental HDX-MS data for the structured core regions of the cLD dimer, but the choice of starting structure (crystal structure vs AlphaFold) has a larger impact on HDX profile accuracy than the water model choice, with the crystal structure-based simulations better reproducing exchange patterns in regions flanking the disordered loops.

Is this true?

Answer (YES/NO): NO